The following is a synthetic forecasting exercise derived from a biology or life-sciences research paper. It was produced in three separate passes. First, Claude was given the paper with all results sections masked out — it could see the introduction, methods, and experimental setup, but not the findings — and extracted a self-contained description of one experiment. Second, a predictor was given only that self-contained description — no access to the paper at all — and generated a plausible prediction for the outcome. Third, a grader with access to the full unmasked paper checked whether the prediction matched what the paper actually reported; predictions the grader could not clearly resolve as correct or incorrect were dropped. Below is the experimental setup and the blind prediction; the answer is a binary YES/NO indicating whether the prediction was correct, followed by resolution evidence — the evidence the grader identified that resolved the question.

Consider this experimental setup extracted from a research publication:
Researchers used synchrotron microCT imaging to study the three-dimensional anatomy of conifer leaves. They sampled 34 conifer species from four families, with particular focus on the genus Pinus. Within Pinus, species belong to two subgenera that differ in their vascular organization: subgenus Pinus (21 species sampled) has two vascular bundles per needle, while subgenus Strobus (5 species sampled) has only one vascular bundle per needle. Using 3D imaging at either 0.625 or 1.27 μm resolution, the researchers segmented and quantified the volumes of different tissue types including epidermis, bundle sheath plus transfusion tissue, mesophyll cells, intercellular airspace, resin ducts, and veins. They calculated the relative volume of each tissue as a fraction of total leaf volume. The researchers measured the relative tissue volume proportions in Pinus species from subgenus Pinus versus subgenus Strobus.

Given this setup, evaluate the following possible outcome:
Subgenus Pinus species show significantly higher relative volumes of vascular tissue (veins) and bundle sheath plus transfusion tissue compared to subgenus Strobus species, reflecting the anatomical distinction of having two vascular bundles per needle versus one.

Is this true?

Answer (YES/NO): NO